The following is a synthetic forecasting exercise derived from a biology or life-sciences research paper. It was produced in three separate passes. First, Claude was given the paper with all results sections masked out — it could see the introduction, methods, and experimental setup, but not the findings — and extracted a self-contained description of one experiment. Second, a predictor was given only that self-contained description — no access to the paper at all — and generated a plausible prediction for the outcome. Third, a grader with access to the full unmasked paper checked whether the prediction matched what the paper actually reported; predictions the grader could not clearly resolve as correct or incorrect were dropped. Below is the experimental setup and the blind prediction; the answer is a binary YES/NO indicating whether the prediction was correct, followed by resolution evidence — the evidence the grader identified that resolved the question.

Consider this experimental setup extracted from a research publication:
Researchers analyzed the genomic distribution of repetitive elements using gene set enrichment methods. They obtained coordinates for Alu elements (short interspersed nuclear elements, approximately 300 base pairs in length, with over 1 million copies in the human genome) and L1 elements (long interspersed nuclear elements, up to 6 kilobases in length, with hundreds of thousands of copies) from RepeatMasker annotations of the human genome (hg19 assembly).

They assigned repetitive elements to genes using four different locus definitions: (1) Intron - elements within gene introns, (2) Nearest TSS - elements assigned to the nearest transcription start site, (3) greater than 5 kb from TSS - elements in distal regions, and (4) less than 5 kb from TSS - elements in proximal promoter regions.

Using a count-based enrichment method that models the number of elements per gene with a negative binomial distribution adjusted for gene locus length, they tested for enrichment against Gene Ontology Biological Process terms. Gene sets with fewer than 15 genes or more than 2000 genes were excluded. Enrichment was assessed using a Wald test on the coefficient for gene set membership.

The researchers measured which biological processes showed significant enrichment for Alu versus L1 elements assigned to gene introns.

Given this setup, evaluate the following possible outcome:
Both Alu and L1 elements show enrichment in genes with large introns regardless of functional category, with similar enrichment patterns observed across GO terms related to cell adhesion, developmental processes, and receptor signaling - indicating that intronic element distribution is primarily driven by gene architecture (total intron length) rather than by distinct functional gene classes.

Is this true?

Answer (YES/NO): NO